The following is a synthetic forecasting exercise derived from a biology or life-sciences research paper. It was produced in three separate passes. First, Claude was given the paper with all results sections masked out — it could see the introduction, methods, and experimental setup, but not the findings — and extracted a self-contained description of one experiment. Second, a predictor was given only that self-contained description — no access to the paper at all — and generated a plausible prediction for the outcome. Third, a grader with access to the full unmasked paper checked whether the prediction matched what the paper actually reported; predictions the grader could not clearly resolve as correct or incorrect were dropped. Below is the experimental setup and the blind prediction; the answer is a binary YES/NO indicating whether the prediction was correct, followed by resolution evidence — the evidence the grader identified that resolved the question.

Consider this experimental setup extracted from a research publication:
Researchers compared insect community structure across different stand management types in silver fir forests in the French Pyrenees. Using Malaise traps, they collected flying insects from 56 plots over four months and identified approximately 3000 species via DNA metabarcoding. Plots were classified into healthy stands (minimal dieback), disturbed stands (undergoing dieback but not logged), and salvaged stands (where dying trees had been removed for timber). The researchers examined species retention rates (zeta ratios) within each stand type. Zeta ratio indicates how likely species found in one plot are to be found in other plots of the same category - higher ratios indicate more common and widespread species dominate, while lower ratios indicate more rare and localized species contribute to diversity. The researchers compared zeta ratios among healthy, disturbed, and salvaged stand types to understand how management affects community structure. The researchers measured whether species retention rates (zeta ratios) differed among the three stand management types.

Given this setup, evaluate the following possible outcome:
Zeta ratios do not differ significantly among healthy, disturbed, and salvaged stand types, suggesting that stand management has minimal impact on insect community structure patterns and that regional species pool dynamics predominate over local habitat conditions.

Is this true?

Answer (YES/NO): YES